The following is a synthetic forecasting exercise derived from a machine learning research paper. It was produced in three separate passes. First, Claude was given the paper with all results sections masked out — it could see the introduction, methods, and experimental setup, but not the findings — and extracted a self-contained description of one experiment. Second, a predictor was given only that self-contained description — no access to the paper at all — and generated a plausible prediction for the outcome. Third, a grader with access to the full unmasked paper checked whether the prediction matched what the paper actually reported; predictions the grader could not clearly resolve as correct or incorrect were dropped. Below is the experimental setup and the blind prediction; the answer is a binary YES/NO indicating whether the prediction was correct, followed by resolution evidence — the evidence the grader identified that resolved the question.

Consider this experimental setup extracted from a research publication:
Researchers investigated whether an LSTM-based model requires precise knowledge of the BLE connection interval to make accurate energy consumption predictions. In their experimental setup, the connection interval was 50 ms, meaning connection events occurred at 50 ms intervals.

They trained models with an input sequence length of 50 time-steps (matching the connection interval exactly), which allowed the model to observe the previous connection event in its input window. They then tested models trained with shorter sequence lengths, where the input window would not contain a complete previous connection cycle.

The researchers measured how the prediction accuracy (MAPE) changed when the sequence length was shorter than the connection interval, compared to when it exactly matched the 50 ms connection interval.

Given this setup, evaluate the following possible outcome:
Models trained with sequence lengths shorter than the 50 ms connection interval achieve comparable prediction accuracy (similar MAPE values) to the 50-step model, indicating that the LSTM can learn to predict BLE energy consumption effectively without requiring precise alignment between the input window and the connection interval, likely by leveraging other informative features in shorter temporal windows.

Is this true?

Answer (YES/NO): NO